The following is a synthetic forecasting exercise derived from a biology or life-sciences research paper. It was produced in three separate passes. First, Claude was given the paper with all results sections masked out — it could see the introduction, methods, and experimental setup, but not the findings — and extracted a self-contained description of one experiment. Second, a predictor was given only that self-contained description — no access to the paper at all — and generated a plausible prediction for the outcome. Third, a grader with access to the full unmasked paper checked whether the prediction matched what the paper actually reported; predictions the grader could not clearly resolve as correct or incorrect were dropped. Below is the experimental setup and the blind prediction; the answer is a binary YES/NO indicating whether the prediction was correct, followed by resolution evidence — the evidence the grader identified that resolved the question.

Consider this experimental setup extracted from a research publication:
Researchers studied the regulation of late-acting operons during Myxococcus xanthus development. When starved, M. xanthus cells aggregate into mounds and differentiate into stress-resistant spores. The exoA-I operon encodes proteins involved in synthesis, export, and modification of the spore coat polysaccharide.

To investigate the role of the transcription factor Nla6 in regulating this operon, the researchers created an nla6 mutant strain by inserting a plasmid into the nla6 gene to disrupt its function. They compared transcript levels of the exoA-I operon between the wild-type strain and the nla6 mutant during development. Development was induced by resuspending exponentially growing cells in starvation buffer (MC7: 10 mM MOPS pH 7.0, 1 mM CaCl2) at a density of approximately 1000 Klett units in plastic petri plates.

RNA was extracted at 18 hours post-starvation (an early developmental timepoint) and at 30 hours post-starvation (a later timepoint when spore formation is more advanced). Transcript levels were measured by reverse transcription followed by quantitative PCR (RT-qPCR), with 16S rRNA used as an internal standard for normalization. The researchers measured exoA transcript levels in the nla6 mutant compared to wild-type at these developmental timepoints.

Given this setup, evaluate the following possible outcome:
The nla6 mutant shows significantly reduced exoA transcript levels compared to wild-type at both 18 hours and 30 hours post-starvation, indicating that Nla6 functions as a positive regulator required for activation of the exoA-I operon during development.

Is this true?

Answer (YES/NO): NO